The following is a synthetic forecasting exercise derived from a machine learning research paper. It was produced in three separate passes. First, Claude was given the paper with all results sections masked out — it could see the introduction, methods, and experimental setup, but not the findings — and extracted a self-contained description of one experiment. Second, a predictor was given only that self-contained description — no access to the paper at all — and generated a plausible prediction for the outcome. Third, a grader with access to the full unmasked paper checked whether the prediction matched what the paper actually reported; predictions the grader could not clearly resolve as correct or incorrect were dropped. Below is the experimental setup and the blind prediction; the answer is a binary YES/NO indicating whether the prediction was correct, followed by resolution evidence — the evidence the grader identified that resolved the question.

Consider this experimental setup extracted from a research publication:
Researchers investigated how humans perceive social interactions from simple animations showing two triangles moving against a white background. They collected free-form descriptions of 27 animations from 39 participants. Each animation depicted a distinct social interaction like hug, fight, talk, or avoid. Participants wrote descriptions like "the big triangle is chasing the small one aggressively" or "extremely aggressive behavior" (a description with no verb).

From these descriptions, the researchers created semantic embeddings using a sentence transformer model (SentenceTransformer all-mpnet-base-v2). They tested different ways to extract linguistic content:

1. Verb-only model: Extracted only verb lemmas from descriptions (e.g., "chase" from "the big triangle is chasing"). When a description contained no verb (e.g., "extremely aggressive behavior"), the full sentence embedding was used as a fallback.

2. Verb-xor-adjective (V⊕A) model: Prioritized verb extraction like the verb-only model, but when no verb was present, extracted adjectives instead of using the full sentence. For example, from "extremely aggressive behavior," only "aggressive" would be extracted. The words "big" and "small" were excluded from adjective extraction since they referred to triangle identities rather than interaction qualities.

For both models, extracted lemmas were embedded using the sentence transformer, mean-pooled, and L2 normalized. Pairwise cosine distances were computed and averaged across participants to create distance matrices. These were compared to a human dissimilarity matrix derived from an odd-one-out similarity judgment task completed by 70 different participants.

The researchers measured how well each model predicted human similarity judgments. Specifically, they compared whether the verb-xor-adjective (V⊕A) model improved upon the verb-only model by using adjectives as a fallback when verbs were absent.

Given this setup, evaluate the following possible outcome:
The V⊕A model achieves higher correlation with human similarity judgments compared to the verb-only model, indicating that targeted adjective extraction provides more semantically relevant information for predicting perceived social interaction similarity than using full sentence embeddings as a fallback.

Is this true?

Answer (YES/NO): NO